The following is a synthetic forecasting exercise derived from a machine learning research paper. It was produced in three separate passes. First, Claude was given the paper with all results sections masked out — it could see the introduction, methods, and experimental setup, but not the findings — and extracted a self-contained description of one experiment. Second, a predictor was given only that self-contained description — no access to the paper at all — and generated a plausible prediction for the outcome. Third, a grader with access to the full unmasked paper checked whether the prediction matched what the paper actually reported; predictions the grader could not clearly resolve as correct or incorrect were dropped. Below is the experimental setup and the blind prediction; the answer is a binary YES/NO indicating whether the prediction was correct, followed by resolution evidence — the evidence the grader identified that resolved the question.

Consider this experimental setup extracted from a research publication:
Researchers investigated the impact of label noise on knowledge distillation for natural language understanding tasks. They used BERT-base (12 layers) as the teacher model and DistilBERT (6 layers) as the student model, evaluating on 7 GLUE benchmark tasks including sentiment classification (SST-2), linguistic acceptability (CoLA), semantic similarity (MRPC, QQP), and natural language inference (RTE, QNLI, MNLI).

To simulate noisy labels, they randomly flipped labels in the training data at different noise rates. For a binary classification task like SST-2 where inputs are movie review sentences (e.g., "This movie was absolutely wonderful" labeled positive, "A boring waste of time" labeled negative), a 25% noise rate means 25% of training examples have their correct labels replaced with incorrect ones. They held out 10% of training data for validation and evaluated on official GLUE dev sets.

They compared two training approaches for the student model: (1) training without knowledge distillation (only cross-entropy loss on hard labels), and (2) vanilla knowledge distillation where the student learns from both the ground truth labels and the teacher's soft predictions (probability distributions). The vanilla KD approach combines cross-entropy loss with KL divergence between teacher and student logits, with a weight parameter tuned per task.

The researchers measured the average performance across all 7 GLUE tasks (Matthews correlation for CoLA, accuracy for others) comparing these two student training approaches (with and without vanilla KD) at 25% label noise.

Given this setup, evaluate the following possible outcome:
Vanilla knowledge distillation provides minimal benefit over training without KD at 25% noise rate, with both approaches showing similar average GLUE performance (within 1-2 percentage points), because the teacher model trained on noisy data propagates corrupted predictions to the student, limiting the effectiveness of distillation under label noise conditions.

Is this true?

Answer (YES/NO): YES